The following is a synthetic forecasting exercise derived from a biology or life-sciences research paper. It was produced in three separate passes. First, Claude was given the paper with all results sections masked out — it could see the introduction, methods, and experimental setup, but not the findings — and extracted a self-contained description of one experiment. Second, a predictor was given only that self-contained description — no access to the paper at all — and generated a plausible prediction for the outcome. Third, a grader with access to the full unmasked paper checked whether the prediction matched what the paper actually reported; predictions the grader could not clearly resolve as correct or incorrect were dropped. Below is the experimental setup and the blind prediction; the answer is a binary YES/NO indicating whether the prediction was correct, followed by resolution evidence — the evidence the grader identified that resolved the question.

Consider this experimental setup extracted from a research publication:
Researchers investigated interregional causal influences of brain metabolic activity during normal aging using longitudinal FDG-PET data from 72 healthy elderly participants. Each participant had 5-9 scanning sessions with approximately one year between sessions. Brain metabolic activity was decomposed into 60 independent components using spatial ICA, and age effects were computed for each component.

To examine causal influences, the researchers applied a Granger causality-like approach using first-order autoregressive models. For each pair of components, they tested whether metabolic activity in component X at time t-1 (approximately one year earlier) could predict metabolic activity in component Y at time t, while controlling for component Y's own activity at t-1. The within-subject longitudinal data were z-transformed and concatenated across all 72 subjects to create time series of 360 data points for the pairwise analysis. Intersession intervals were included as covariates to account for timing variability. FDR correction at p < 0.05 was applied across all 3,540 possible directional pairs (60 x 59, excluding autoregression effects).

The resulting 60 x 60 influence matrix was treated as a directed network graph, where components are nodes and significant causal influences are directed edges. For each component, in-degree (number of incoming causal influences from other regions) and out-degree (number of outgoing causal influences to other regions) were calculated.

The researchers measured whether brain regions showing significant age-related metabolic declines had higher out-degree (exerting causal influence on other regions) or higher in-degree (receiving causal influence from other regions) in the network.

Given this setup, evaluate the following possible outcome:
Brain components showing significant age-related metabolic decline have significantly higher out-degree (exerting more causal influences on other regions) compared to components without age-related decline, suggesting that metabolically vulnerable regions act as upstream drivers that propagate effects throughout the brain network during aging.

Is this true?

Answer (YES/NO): YES